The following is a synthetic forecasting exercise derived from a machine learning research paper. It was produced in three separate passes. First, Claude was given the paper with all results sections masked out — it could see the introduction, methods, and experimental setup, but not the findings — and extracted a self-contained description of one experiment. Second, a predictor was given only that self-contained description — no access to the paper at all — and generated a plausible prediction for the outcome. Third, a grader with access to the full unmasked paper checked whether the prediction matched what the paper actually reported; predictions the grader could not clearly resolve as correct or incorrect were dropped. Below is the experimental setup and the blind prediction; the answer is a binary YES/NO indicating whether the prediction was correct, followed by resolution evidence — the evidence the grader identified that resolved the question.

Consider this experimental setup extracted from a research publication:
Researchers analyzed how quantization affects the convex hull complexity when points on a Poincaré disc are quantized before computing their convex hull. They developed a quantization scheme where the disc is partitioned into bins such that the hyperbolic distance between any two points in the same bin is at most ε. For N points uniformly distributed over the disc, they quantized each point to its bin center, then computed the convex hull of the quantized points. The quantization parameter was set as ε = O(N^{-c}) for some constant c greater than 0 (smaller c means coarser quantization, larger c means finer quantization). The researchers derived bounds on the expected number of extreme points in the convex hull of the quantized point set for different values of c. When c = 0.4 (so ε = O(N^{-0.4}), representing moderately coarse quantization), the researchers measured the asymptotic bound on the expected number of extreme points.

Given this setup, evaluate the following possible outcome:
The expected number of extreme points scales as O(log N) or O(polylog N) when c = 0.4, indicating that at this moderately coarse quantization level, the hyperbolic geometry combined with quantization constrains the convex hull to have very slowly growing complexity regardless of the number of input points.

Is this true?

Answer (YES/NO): NO